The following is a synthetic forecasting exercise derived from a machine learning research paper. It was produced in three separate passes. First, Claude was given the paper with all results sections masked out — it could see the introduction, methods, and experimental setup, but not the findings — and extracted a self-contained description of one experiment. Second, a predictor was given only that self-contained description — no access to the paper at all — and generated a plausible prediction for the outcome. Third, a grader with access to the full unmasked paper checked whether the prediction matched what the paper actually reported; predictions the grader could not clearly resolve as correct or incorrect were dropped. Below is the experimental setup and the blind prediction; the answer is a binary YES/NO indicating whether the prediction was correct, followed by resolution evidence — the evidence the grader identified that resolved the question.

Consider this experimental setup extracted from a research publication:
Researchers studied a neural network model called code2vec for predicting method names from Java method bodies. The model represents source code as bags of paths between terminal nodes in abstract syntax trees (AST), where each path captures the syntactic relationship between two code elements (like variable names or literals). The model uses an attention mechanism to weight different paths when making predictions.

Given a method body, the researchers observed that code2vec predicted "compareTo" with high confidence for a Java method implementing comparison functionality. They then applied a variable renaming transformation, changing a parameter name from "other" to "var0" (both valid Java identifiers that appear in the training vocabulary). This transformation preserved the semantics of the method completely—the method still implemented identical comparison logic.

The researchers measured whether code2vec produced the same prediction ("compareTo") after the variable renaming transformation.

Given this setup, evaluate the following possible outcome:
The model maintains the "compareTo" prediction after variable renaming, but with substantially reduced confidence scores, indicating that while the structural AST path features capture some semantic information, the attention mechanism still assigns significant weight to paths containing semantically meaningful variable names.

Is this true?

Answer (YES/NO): NO